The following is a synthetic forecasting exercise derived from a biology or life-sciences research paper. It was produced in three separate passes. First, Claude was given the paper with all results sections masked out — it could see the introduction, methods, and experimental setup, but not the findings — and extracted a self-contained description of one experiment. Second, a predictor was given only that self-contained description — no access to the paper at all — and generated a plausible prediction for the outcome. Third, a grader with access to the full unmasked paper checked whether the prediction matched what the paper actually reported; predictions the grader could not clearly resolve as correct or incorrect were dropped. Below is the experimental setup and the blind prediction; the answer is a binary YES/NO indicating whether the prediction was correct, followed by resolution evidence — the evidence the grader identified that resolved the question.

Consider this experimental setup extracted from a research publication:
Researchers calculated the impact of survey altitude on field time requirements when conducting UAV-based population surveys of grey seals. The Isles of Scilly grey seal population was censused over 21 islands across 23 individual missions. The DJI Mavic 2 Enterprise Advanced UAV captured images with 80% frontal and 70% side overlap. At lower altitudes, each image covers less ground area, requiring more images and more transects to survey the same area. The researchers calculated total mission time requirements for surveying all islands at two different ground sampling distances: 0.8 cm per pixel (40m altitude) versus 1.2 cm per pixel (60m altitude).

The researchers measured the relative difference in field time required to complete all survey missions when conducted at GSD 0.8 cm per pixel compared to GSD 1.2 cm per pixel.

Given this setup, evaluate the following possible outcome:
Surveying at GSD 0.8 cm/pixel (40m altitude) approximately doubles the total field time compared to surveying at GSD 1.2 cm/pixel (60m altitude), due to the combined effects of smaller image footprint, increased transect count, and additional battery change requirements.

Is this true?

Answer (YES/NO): NO